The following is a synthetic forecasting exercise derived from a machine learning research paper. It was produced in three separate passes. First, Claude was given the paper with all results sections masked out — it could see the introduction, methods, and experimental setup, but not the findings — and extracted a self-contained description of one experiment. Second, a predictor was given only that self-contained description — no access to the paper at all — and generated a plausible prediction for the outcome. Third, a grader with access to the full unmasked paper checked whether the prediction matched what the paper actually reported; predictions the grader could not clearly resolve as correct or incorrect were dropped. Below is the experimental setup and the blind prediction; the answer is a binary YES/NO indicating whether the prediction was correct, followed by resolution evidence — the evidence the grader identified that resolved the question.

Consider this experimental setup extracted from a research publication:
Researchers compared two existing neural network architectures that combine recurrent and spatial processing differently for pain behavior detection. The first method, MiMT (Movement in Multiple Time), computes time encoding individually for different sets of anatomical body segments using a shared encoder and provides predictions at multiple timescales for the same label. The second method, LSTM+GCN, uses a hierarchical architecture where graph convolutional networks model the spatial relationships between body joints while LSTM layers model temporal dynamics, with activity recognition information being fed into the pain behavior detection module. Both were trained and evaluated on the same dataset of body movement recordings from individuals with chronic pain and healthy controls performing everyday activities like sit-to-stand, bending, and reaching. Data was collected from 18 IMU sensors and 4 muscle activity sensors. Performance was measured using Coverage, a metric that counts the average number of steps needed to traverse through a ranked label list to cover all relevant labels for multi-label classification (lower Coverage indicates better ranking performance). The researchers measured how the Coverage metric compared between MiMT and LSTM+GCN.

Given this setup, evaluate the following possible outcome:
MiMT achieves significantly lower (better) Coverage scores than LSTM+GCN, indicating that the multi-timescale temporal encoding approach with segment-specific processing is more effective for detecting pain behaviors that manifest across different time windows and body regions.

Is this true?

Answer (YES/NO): NO